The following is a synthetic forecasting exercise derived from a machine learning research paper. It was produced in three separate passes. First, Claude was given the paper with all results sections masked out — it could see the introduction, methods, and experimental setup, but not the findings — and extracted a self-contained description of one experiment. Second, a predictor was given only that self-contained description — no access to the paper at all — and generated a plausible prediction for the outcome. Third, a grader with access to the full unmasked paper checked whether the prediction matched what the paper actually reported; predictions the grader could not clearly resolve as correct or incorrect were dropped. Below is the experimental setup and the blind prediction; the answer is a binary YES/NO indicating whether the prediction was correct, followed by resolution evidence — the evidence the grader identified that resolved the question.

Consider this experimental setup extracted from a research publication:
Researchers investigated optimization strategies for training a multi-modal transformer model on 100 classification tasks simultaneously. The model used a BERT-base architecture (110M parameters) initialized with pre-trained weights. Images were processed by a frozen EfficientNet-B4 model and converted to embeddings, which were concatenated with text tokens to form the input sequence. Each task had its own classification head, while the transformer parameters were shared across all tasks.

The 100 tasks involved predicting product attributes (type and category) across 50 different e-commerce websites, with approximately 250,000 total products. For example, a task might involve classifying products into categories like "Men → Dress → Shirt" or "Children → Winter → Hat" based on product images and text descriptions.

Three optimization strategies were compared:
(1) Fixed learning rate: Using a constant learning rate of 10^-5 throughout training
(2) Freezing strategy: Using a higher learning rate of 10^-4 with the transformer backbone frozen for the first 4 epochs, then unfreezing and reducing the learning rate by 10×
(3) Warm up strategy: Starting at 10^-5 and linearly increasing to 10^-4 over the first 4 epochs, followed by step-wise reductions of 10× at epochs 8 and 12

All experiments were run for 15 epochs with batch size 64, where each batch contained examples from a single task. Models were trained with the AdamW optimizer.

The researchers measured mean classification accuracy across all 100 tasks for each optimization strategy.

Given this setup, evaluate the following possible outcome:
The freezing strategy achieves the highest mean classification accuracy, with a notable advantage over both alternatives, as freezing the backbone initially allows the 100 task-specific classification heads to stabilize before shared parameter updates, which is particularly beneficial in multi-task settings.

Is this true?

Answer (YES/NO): NO